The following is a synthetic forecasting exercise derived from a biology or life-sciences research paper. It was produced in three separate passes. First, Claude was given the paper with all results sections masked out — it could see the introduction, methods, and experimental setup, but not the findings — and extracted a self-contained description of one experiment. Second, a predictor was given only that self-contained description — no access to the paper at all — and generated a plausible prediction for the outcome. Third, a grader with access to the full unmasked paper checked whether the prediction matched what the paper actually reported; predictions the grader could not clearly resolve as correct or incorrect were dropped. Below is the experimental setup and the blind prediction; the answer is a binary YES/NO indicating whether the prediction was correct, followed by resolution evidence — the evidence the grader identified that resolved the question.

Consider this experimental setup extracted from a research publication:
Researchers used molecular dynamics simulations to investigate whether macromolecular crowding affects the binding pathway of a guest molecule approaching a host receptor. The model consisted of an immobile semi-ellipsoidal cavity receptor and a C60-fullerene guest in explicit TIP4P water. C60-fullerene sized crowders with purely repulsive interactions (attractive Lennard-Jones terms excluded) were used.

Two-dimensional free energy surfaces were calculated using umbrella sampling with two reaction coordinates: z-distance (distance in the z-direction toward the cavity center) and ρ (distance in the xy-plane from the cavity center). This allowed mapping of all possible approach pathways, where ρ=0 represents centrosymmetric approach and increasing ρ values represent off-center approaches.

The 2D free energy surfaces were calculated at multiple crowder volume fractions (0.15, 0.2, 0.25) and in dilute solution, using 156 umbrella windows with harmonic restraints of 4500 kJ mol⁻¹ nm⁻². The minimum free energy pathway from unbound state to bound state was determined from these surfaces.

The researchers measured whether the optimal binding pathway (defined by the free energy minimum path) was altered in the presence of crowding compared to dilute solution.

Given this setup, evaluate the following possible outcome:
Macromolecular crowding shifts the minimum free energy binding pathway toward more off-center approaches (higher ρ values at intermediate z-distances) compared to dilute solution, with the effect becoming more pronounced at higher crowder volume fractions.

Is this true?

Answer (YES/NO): NO